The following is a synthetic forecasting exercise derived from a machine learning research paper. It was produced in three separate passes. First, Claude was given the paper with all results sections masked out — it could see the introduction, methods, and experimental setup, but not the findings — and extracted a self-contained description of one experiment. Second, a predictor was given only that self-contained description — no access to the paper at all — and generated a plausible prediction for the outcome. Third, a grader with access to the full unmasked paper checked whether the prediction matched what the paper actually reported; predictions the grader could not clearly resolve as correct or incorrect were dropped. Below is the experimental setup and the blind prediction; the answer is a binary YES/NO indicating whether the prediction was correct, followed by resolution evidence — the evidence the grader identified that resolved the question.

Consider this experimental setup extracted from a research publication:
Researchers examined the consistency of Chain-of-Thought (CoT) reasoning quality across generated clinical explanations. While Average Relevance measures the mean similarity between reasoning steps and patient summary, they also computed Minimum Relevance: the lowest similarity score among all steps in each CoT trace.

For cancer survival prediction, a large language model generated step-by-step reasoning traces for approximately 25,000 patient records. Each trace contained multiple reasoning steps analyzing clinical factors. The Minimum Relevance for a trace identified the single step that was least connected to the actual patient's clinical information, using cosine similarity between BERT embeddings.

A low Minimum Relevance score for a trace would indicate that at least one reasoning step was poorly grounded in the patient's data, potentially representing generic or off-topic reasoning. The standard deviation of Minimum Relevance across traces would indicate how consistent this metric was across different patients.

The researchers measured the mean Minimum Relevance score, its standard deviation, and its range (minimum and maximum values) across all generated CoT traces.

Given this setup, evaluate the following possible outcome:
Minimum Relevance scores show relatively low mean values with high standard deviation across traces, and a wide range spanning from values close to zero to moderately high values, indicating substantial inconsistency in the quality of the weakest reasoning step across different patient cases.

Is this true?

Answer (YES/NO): YES